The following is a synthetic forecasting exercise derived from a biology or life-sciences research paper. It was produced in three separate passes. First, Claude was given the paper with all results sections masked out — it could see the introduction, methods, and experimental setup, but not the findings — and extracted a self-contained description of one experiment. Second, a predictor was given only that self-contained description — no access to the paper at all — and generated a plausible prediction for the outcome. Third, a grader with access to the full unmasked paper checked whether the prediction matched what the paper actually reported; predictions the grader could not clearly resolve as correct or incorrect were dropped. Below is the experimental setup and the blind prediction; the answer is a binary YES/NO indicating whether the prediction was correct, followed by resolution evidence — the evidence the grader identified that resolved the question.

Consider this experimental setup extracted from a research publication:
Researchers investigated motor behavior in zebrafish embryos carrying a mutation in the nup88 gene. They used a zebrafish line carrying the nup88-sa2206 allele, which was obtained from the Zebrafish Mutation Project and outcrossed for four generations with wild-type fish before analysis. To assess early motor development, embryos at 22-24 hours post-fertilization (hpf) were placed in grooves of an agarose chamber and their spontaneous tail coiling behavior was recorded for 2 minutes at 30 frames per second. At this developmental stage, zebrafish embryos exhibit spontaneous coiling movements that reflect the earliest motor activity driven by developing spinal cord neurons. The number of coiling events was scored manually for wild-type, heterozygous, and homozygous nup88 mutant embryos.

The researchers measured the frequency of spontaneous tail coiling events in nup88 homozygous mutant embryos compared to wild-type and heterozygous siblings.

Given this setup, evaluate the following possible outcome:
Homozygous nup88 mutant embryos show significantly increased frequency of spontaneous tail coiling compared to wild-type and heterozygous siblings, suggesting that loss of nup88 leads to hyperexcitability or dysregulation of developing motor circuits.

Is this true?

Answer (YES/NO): NO